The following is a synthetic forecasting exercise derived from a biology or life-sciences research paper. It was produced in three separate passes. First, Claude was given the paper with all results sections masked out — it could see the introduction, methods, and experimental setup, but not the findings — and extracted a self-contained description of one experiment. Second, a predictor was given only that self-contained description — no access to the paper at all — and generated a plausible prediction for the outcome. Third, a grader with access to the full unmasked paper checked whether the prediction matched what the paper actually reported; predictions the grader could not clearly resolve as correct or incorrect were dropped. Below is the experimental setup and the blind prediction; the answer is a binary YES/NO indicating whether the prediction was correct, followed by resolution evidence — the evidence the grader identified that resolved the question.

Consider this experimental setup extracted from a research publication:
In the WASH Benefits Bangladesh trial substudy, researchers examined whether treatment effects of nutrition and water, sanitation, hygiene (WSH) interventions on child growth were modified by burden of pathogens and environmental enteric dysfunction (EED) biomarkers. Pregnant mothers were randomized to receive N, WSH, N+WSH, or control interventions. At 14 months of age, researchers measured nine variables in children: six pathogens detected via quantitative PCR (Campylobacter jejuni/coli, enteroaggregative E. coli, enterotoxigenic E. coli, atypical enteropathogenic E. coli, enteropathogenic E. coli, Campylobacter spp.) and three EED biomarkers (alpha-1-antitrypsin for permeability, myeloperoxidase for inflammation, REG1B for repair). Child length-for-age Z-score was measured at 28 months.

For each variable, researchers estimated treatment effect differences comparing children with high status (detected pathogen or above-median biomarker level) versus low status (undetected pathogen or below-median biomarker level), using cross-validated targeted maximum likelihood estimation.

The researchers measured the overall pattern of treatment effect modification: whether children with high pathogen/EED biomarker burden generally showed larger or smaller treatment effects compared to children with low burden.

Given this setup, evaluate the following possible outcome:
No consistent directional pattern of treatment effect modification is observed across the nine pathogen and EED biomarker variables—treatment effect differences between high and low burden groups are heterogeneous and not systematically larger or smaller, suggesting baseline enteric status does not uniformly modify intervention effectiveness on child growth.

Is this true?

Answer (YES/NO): NO